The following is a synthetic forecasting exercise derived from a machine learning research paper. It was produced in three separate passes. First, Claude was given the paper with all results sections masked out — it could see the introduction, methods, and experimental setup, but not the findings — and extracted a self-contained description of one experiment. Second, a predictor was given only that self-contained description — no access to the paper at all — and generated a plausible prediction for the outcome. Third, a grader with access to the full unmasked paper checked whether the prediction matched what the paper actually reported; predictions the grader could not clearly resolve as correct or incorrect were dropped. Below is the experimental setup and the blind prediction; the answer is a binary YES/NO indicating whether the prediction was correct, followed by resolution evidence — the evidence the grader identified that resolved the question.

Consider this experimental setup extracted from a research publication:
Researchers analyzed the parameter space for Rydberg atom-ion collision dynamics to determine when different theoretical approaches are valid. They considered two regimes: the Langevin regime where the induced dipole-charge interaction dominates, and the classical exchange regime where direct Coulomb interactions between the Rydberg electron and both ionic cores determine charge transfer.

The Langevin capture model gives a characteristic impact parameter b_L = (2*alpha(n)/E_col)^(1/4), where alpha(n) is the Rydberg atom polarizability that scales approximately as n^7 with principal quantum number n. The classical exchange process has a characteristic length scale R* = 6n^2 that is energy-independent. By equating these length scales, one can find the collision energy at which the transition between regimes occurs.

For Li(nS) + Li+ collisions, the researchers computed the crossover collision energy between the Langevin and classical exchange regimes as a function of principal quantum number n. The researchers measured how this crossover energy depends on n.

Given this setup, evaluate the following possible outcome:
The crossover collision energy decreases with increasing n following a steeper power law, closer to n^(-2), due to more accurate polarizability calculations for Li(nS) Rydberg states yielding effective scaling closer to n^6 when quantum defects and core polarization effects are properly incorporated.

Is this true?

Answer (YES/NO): NO